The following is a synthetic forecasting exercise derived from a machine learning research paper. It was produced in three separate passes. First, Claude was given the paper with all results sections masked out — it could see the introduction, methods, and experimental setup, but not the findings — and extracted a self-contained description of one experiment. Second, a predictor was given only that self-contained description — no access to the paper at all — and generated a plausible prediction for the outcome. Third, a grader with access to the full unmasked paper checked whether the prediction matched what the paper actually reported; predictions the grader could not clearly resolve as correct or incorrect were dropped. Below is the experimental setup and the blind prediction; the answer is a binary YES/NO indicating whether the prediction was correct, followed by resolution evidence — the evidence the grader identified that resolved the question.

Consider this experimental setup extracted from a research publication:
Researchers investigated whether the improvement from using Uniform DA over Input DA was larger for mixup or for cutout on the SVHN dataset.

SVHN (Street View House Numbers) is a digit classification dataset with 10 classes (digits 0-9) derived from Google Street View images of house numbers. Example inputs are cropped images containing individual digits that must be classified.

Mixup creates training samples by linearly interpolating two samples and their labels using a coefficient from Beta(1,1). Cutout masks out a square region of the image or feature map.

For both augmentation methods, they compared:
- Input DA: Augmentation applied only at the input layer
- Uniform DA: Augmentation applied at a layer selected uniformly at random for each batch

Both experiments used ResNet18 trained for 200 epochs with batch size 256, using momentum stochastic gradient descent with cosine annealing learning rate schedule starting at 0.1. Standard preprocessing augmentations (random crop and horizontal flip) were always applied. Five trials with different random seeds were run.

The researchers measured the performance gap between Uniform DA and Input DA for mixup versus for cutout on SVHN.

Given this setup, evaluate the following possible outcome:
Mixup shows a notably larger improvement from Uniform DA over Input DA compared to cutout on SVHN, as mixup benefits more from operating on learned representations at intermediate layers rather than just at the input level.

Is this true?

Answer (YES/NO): YES